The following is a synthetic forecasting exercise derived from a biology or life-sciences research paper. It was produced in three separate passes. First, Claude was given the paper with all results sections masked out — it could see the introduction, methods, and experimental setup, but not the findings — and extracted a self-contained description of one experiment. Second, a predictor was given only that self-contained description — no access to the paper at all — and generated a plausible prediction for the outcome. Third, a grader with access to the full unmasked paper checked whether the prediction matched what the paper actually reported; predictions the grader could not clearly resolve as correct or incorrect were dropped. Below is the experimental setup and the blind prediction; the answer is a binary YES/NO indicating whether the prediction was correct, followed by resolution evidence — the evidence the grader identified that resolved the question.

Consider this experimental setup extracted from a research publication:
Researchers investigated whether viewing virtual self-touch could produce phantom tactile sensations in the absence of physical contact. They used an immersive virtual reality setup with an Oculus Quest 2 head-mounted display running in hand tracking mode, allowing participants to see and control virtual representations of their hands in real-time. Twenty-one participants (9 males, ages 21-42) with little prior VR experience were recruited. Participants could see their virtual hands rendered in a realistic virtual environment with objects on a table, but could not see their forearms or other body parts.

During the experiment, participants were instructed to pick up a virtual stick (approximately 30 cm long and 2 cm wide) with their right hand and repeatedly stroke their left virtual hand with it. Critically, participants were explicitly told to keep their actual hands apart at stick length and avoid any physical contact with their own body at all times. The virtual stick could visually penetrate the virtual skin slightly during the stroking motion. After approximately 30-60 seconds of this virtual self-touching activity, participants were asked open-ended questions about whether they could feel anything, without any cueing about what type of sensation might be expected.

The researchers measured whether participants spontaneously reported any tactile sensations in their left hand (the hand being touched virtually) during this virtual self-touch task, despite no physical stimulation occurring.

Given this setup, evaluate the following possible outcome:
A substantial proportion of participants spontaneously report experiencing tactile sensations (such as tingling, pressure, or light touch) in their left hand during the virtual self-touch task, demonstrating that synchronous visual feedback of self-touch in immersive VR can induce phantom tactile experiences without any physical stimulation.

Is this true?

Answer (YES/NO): YES